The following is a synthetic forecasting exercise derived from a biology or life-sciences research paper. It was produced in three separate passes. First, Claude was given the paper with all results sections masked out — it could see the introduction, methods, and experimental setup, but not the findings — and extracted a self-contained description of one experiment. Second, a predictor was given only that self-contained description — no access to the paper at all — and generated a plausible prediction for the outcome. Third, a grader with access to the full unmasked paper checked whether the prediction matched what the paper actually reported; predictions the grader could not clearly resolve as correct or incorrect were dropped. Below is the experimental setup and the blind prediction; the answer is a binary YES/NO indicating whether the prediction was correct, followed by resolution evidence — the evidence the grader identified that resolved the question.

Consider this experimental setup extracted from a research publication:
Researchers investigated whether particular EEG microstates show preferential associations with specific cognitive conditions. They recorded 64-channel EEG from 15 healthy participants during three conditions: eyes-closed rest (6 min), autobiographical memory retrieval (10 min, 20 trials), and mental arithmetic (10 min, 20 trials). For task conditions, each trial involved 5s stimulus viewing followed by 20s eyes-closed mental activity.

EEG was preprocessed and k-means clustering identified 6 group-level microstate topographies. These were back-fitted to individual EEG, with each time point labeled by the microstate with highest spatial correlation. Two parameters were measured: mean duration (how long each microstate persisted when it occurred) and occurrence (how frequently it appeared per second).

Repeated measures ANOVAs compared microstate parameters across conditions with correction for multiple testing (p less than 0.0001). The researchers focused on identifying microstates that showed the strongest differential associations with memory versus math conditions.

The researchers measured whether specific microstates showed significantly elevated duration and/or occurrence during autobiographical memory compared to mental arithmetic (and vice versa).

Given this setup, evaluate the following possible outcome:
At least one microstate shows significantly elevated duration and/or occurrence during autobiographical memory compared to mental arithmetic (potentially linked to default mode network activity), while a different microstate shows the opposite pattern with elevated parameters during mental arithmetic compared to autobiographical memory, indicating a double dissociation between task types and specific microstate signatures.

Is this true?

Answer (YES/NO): YES